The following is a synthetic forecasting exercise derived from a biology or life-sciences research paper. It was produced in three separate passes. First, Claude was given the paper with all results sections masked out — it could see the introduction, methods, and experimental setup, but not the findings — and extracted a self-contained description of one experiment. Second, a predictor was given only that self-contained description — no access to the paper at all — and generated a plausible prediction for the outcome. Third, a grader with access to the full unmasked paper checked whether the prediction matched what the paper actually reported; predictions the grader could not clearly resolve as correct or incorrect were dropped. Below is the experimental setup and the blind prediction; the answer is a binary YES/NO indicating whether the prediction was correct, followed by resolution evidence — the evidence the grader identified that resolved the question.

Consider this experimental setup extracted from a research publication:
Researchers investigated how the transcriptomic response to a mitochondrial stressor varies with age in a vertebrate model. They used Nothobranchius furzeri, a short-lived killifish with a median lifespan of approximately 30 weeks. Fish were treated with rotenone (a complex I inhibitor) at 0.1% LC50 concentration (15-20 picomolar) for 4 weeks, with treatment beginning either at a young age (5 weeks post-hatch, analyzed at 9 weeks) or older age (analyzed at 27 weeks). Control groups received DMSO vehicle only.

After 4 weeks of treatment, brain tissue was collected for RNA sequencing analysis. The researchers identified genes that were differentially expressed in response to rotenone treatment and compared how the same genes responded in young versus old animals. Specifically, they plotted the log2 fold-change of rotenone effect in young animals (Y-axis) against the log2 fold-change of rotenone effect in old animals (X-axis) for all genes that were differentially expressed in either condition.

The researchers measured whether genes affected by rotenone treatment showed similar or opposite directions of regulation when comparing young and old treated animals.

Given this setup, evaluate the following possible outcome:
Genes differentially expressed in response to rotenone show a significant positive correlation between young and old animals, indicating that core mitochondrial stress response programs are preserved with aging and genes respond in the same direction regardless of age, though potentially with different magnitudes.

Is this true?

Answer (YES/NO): NO